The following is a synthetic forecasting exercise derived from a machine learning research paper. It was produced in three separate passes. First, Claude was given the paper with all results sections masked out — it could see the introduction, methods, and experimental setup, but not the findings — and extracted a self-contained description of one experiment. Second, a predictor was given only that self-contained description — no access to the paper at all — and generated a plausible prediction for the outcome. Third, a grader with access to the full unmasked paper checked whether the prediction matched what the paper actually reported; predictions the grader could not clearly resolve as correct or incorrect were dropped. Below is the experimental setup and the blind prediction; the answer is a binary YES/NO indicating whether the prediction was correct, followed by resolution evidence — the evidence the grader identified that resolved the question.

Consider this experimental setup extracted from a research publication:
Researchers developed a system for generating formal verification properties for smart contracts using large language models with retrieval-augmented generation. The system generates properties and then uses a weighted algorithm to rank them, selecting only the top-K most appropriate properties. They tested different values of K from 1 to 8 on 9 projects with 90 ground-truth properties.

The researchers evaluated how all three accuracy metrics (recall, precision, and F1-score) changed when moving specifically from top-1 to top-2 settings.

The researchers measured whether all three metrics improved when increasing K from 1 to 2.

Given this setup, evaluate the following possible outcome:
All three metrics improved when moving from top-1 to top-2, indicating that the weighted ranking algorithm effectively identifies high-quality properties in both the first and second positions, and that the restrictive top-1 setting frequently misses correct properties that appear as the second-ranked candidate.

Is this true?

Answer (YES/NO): YES